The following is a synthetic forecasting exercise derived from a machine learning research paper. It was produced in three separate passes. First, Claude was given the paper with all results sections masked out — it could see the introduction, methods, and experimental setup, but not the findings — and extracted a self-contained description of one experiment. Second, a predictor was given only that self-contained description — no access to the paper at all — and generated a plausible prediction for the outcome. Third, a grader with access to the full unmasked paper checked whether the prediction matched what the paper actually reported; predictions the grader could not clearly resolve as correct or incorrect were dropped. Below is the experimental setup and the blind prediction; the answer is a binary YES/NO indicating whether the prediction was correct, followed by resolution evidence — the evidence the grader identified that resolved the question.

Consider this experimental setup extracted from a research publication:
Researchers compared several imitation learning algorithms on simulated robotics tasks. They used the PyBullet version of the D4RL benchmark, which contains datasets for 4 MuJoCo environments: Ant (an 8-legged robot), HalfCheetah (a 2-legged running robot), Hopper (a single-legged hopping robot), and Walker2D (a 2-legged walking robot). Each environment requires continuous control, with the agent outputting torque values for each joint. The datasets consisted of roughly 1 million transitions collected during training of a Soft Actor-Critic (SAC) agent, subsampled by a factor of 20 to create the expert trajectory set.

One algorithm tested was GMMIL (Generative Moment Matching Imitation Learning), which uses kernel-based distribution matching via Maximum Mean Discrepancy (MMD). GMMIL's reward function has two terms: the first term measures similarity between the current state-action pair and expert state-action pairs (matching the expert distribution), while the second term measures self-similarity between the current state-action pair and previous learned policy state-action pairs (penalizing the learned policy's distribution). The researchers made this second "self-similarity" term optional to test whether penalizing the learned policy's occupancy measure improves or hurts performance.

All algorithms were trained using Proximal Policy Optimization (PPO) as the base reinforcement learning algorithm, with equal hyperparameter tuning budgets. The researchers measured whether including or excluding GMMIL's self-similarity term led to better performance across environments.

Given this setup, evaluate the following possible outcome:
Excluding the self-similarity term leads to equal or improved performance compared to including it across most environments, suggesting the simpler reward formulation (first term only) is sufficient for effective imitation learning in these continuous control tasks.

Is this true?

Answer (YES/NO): NO